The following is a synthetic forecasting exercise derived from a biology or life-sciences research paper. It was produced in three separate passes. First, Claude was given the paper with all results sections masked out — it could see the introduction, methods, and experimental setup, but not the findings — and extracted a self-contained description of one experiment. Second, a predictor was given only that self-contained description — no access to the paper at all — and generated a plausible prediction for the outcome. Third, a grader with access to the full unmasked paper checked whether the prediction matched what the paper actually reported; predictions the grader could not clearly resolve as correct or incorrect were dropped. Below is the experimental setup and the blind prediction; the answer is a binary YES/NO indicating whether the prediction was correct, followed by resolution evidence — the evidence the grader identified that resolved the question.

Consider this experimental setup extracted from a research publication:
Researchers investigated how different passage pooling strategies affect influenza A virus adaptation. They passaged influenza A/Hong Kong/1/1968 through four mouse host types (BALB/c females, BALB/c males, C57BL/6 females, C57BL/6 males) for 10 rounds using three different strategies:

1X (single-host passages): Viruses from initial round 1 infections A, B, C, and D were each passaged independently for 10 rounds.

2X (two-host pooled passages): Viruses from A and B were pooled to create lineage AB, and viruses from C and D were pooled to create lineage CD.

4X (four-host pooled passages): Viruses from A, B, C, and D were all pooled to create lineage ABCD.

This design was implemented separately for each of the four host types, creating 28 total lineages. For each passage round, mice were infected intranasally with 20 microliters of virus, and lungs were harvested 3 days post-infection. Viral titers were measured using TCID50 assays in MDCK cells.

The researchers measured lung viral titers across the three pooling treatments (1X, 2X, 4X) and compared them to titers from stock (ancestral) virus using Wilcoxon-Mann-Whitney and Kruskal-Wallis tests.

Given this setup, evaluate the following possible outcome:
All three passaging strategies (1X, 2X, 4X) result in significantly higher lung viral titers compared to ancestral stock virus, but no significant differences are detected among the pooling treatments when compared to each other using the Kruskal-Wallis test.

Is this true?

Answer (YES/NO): NO